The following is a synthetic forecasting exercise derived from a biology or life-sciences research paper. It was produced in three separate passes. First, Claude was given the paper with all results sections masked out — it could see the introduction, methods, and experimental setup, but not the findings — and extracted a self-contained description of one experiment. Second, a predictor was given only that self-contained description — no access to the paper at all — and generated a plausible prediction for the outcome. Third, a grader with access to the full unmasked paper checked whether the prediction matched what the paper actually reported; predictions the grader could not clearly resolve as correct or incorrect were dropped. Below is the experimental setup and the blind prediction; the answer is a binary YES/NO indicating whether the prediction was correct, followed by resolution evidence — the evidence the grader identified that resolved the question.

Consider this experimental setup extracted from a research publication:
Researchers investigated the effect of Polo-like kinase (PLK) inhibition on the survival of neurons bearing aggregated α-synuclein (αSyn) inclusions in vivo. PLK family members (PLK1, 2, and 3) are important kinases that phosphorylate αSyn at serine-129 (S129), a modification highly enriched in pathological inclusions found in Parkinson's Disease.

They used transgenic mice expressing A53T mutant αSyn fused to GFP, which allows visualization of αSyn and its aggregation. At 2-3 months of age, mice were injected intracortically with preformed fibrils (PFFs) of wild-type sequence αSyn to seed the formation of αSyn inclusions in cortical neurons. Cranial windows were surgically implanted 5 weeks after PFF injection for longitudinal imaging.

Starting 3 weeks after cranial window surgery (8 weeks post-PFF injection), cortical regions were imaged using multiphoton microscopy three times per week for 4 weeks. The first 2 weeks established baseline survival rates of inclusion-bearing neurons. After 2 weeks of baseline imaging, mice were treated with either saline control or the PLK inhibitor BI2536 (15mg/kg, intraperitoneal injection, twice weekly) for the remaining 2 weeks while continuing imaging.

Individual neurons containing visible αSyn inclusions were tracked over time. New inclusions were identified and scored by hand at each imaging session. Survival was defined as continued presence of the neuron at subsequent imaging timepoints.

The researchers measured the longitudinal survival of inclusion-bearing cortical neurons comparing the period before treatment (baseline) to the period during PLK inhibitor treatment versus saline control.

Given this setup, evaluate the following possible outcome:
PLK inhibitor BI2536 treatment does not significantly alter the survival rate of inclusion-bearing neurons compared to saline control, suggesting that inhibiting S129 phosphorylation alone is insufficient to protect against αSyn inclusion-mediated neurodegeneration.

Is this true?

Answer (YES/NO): NO